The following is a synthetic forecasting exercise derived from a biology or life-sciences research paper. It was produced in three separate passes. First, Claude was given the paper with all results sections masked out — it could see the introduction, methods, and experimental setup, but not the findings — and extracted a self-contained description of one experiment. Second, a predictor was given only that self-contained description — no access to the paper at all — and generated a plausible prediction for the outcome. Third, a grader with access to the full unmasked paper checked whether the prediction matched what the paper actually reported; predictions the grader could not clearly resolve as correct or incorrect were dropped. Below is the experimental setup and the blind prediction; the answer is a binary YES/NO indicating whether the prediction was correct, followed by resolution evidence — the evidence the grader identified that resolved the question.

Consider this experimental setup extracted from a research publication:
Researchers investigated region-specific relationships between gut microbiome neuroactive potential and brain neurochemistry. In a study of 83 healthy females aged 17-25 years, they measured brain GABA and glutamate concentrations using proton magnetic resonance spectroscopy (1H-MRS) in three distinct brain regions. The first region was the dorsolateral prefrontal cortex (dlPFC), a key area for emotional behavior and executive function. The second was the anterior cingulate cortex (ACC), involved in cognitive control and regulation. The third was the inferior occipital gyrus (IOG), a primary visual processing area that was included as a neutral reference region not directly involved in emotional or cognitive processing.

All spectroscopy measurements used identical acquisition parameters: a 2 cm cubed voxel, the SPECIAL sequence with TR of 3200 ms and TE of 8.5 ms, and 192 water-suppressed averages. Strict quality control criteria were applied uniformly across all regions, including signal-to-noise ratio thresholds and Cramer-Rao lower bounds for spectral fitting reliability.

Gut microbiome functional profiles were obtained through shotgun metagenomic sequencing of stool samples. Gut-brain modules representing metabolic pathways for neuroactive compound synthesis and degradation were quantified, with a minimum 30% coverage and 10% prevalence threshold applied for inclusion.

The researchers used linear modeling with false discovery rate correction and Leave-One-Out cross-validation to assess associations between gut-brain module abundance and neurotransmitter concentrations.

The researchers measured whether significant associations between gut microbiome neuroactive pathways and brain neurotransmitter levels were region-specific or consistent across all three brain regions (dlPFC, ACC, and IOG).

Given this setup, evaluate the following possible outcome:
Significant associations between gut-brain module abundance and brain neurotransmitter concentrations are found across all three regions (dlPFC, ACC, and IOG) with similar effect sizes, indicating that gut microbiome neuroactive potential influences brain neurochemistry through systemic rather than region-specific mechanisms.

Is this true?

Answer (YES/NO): NO